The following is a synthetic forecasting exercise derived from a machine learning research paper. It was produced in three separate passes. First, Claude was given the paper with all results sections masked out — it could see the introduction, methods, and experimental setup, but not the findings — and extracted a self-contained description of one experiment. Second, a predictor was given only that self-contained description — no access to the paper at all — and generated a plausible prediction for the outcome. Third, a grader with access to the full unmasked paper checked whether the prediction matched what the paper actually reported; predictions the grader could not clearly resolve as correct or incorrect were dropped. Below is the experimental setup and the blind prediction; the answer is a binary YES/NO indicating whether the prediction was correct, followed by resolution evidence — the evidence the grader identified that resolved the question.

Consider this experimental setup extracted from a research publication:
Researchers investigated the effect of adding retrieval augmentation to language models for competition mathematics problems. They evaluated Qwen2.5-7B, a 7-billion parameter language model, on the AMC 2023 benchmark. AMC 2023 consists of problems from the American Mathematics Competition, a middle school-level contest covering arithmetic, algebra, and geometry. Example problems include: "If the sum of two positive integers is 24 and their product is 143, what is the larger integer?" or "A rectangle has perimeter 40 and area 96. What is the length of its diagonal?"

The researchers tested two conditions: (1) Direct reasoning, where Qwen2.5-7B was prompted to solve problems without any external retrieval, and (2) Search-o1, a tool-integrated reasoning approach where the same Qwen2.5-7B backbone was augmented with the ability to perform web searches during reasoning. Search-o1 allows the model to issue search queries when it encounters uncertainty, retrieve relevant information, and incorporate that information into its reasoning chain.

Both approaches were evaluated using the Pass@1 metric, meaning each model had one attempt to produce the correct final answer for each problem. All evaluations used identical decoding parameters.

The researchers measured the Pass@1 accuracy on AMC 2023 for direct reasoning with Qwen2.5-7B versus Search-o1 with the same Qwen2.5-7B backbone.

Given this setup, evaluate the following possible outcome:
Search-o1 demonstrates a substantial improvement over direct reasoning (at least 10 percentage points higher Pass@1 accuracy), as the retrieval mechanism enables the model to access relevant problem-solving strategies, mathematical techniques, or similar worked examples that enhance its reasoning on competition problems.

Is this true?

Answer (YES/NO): NO